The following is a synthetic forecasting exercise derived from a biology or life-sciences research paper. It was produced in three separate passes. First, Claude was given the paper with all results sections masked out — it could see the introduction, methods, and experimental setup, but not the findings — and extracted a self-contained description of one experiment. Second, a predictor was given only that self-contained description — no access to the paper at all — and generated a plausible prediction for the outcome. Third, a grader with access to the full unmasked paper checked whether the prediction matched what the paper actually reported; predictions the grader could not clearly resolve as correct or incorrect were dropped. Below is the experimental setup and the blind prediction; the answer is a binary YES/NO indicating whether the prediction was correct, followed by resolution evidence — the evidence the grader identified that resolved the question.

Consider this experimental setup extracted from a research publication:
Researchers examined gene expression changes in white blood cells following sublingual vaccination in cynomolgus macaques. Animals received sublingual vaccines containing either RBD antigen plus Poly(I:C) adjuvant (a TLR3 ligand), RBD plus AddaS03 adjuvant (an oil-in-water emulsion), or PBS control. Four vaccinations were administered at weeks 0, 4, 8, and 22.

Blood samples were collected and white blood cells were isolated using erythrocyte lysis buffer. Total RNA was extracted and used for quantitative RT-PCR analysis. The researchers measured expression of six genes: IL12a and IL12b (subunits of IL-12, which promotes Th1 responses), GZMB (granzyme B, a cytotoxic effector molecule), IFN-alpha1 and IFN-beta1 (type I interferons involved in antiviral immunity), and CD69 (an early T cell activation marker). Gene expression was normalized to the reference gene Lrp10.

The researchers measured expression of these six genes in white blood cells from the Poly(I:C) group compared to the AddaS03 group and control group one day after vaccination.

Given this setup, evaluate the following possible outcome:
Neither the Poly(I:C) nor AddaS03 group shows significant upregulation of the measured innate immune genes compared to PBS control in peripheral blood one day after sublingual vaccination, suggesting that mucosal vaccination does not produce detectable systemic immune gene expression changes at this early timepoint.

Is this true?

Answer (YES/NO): NO